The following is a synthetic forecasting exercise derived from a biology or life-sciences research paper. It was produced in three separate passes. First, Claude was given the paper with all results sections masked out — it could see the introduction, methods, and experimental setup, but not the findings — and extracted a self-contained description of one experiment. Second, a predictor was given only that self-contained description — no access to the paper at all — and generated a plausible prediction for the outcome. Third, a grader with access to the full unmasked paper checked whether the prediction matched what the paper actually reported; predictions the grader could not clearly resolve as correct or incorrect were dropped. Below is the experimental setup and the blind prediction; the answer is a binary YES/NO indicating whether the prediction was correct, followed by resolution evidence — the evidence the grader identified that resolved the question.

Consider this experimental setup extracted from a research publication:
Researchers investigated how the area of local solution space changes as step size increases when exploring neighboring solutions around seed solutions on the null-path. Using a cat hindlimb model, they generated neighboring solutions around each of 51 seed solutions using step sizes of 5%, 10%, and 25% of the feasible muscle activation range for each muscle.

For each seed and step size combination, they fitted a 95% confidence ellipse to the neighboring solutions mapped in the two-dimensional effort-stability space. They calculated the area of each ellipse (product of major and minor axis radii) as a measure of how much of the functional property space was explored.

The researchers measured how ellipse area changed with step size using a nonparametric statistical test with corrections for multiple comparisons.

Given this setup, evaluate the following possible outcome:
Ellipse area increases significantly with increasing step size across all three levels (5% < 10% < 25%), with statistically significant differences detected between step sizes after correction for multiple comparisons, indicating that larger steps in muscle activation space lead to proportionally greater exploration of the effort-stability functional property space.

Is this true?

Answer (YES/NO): YES